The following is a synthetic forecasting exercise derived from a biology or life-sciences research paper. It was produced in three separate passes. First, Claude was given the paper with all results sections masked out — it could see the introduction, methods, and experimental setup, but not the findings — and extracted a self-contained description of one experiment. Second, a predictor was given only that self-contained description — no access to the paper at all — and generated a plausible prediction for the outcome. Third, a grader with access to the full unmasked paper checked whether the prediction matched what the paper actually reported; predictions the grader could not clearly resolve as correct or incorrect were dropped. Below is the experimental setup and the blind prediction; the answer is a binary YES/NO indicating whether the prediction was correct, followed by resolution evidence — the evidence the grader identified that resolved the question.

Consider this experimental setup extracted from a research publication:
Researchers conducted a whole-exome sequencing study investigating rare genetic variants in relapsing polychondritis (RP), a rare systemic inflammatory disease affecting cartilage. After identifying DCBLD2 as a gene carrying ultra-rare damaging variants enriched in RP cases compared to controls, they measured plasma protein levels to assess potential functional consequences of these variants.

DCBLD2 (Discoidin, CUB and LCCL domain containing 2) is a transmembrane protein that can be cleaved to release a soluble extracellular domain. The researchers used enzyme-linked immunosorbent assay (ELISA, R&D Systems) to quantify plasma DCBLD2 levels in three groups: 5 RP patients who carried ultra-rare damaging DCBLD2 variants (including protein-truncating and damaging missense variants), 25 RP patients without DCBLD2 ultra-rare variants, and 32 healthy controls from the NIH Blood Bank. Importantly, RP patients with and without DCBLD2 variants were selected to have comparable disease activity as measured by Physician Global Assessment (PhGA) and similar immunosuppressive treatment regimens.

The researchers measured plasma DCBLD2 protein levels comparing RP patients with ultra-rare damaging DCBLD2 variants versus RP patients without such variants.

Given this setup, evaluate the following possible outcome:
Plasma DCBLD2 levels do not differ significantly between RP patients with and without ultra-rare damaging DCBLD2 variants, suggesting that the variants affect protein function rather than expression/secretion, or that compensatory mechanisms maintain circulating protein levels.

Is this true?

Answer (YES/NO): NO